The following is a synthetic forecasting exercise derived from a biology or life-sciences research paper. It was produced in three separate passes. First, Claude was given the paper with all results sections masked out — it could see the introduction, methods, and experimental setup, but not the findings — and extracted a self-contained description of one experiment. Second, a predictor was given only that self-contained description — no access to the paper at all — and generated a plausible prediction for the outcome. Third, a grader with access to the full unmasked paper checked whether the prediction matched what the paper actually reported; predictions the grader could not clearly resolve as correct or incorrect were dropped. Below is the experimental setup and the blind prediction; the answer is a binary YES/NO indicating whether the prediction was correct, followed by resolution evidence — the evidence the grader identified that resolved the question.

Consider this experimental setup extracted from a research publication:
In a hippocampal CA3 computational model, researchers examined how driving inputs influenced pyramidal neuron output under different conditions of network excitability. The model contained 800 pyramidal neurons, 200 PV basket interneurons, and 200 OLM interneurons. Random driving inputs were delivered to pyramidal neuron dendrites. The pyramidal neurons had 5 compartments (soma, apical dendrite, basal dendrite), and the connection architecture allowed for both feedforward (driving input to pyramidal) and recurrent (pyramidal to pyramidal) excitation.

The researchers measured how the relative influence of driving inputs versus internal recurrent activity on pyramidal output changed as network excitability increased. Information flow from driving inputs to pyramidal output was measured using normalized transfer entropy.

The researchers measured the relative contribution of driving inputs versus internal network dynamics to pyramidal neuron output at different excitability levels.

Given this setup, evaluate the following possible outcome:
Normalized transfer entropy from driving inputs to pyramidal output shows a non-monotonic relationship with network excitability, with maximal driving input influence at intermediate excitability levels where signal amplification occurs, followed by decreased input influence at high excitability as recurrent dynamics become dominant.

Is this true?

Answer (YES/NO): YES